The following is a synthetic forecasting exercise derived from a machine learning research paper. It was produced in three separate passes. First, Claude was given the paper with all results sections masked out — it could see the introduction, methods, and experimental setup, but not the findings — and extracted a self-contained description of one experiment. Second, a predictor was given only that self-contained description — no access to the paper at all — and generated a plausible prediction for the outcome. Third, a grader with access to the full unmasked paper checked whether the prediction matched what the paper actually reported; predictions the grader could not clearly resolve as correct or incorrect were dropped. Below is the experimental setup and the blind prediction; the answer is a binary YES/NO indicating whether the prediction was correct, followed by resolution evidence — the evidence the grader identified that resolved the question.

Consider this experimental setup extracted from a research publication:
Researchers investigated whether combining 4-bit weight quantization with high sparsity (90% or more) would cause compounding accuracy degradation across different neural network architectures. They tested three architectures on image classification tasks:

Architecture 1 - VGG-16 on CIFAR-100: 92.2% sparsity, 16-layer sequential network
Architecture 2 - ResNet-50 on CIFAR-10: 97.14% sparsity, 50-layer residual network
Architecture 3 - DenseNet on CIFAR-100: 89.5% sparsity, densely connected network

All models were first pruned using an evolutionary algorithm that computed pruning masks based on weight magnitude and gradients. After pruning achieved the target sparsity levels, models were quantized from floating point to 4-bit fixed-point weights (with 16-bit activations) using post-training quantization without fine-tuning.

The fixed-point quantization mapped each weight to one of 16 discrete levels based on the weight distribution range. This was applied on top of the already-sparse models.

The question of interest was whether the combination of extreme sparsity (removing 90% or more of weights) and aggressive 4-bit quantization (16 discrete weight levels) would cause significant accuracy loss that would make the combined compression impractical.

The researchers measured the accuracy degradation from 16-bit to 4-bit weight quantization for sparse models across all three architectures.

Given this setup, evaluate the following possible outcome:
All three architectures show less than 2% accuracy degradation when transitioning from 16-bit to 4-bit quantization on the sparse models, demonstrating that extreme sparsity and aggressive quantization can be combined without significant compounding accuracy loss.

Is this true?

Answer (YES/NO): YES